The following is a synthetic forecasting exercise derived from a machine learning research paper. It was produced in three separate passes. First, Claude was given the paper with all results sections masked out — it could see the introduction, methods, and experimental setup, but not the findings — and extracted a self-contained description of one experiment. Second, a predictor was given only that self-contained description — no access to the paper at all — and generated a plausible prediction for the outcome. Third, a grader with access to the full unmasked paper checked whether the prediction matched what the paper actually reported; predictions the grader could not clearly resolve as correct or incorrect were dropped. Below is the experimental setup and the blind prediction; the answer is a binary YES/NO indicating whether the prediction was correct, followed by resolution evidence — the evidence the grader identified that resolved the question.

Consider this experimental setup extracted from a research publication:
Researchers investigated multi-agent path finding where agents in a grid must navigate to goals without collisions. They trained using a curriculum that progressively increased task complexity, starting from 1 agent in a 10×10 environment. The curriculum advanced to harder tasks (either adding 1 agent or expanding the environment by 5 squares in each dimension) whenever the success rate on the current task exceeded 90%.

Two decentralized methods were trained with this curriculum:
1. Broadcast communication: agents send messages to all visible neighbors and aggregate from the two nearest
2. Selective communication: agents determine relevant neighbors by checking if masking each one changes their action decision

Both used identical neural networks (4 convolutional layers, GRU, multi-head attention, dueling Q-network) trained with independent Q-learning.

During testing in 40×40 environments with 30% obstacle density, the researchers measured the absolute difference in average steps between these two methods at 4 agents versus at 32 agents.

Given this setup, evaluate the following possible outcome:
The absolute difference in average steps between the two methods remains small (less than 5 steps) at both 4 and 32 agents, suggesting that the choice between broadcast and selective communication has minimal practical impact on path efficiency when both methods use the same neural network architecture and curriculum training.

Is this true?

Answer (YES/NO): NO